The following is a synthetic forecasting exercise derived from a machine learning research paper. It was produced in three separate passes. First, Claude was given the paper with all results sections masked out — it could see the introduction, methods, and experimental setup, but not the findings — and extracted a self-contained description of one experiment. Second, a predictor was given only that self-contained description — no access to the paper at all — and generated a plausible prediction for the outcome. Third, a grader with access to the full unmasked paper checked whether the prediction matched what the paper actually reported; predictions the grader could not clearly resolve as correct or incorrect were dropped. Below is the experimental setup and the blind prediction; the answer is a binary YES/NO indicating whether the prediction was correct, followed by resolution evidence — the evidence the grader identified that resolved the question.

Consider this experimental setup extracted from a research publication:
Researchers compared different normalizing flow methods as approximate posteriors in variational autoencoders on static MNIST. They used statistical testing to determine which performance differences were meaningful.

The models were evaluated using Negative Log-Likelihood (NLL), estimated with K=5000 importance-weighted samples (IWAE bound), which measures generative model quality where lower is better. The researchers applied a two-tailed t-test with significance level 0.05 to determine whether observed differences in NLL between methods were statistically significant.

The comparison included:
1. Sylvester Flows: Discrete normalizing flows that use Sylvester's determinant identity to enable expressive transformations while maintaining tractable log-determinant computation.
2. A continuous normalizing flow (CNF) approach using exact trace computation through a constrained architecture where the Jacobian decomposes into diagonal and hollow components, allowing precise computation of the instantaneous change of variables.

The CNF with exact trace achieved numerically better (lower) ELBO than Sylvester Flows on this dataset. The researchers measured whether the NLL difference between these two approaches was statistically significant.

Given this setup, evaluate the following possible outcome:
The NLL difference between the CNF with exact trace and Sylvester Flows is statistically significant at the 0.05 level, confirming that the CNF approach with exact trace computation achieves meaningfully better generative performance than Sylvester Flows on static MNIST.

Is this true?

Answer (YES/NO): NO